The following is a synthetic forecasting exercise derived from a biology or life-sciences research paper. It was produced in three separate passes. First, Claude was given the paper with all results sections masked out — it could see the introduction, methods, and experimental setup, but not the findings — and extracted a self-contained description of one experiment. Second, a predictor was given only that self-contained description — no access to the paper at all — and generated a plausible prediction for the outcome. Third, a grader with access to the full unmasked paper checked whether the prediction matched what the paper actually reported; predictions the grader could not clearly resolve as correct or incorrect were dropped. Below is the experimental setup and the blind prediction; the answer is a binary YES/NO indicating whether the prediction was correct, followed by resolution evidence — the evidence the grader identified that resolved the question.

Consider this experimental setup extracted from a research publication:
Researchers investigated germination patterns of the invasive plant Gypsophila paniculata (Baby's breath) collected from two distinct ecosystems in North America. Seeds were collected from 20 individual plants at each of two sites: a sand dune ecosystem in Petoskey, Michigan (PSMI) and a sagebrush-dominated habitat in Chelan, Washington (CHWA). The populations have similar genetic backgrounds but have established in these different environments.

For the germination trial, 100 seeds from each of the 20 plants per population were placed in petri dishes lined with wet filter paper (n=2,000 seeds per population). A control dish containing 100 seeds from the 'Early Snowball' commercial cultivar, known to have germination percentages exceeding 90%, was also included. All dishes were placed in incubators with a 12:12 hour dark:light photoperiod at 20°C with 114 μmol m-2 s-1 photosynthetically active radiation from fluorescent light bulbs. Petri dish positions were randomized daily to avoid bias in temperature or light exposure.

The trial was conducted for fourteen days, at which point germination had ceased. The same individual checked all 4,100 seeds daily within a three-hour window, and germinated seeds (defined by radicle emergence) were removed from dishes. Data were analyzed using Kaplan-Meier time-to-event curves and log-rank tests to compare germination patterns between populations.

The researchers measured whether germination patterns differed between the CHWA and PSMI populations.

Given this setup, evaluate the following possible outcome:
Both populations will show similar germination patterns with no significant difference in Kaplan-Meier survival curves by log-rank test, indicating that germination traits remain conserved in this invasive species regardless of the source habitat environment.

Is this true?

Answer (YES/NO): NO